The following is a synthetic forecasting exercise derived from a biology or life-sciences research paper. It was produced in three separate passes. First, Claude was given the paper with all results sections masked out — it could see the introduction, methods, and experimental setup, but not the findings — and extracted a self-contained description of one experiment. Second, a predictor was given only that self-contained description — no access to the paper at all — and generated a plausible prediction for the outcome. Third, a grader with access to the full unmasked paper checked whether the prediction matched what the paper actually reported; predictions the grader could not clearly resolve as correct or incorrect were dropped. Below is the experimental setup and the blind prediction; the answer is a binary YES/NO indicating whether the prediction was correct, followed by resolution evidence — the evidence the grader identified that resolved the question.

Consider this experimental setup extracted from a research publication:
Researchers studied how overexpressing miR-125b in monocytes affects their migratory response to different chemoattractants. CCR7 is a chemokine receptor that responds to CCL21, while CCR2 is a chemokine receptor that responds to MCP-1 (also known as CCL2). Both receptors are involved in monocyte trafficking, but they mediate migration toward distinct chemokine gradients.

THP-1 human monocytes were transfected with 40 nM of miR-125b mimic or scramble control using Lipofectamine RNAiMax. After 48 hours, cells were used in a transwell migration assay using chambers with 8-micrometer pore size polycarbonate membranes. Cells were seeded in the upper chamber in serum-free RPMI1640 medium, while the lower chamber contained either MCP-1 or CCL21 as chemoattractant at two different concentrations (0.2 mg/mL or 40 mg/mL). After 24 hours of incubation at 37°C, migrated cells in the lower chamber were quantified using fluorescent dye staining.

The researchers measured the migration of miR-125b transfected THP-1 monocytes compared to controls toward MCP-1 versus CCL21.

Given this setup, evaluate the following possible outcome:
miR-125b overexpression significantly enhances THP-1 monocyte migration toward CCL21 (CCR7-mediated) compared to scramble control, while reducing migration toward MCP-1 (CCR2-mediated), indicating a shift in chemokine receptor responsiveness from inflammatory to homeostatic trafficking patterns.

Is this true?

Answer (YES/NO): NO